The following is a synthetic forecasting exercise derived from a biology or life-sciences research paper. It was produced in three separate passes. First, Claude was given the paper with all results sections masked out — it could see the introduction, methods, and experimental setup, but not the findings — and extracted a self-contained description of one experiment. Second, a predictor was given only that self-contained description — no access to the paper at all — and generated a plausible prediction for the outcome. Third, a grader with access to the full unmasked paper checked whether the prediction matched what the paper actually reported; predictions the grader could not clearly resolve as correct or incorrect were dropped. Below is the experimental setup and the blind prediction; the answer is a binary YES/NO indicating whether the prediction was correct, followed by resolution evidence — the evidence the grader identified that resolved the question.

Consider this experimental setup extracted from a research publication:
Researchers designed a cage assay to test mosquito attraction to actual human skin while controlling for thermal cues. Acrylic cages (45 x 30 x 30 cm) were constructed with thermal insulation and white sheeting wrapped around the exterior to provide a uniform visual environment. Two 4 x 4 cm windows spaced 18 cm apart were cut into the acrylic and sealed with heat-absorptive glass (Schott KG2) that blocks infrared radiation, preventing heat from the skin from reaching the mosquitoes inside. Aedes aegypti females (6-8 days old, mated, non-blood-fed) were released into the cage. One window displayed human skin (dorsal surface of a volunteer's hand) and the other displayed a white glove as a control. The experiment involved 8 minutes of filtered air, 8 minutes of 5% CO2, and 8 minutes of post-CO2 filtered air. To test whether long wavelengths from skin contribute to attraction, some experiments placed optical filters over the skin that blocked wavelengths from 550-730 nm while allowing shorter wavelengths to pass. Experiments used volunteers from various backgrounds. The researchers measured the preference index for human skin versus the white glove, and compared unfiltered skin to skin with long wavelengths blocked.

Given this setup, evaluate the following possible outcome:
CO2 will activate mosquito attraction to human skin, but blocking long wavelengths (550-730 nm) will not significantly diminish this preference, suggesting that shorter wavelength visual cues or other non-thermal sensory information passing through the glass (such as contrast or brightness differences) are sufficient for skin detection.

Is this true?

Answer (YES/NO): NO